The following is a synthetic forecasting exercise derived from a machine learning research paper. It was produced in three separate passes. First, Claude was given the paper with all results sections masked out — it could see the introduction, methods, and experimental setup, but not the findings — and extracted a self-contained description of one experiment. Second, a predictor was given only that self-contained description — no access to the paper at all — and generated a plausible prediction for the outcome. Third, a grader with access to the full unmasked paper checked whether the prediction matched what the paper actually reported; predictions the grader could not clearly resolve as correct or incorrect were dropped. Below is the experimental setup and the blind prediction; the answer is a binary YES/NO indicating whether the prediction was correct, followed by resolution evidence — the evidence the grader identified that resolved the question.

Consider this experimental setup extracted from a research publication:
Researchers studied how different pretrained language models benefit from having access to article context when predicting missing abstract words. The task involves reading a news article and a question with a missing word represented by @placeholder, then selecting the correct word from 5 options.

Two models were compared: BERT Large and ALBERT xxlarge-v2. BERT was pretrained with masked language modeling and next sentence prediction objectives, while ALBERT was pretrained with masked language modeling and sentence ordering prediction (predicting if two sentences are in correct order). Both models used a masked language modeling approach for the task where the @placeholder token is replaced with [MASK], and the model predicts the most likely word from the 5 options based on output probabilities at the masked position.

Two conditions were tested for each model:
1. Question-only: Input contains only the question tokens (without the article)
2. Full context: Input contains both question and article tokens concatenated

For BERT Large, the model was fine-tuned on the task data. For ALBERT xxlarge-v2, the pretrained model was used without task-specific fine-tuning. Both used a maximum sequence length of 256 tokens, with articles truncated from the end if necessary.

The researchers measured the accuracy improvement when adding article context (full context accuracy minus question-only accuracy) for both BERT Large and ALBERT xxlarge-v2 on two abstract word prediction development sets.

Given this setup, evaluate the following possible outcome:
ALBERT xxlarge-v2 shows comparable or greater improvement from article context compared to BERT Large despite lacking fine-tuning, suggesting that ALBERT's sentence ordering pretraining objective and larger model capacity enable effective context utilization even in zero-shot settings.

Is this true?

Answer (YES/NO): YES